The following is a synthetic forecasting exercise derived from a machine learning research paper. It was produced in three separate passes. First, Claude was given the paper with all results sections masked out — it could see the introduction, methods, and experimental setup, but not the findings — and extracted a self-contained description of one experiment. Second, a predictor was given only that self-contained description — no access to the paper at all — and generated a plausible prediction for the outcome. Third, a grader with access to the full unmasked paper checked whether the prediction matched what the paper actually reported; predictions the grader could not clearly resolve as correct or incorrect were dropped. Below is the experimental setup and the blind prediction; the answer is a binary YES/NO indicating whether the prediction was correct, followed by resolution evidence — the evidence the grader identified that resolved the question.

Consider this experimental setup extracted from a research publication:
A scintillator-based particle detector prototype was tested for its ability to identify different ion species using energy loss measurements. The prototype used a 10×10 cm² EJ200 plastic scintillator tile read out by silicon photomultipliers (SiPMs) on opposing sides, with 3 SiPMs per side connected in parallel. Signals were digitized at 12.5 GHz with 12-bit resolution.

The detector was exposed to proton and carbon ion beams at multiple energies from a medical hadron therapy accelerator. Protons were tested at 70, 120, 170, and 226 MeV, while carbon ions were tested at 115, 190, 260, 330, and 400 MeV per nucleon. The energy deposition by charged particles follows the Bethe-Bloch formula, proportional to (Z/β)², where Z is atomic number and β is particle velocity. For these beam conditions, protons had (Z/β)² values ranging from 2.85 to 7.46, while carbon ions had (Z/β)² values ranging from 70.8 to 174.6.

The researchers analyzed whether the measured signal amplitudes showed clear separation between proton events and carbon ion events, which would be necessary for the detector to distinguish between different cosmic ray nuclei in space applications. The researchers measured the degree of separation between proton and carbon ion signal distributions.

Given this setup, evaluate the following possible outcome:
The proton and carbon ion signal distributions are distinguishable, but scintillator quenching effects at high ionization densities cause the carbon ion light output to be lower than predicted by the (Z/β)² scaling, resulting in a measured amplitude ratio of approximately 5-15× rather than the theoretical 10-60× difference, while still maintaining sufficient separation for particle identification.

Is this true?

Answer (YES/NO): YES